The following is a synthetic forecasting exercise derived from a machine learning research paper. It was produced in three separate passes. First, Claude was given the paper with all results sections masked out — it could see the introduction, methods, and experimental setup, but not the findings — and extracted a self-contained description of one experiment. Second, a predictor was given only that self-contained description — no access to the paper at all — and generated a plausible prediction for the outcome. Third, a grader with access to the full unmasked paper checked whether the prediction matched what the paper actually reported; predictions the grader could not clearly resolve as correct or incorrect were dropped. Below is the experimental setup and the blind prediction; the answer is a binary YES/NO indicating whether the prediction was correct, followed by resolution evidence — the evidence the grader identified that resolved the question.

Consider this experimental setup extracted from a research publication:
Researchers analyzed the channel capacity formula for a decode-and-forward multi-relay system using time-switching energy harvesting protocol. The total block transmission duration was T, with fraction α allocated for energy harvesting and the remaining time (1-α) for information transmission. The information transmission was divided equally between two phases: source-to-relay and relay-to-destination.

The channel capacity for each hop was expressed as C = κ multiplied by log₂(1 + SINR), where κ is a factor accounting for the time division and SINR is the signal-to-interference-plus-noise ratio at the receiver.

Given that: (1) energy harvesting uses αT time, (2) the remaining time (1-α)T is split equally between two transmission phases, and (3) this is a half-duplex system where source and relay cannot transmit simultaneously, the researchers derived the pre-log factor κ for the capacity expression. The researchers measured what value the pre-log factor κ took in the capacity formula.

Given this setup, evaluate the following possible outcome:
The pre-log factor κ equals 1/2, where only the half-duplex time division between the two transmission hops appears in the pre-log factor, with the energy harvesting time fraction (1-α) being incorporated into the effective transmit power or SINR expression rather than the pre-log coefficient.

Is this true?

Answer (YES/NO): NO